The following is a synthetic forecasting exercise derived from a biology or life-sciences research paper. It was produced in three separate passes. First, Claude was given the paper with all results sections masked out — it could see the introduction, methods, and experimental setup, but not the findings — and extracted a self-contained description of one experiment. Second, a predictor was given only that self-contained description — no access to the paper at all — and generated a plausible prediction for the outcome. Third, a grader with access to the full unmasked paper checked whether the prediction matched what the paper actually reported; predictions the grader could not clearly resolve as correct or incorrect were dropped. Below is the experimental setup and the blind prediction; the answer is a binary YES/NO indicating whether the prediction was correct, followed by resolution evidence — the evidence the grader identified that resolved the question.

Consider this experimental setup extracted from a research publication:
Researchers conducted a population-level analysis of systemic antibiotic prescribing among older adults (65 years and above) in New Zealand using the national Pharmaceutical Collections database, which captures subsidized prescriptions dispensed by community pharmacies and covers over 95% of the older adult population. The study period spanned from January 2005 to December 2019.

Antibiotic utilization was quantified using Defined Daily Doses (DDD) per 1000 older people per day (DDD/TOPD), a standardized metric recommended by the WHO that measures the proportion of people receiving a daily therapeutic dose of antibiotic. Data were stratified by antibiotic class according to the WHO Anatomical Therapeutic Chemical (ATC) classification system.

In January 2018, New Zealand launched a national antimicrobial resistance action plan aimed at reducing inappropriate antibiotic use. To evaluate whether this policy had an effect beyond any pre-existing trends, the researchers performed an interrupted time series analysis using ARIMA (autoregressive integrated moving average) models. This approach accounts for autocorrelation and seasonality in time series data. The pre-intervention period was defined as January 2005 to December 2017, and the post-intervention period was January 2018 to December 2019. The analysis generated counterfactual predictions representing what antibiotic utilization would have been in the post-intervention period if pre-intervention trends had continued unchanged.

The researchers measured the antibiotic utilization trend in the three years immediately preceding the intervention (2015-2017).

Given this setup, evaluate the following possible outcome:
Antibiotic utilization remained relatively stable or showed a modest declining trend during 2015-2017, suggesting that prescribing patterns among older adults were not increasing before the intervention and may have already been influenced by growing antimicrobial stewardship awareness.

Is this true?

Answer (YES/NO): YES